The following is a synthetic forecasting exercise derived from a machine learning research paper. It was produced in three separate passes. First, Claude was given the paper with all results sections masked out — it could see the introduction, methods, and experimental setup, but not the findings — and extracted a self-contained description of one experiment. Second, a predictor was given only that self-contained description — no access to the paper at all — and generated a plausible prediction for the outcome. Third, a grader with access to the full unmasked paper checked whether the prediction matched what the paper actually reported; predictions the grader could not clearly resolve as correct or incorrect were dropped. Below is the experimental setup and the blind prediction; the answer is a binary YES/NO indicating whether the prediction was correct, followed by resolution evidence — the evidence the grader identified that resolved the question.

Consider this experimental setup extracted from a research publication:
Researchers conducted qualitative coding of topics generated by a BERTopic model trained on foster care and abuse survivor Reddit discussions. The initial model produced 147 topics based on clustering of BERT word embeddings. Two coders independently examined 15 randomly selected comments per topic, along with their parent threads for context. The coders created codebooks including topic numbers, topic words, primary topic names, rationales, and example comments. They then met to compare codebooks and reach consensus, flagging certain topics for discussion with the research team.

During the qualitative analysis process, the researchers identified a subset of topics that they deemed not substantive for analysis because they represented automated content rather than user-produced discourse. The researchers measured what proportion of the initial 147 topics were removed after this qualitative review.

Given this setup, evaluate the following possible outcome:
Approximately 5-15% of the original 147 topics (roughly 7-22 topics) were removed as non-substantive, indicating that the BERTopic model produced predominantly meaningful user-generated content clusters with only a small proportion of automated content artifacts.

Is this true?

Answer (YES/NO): NO